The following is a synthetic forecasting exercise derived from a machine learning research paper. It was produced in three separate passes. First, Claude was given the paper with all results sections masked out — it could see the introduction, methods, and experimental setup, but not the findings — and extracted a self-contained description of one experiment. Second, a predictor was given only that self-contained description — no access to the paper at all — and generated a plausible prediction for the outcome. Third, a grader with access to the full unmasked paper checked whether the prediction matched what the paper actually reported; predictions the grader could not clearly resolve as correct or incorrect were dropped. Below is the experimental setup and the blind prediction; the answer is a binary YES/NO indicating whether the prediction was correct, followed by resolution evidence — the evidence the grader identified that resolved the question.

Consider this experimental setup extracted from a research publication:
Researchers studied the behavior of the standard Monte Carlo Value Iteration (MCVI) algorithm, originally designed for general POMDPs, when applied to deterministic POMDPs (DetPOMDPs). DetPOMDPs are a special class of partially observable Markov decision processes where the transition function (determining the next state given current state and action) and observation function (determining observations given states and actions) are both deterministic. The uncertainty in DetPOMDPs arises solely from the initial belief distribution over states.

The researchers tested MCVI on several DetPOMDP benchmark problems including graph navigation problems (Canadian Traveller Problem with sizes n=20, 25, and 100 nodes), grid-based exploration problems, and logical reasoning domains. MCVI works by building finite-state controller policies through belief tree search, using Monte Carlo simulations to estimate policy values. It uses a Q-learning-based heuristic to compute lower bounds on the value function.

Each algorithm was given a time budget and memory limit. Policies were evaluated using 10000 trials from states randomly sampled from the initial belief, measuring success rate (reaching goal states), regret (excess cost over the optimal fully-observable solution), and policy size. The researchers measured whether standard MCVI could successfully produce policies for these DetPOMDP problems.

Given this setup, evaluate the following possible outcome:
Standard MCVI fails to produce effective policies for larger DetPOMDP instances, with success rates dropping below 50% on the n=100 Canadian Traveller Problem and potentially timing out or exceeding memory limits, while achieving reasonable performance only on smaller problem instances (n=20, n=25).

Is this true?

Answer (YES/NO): NO